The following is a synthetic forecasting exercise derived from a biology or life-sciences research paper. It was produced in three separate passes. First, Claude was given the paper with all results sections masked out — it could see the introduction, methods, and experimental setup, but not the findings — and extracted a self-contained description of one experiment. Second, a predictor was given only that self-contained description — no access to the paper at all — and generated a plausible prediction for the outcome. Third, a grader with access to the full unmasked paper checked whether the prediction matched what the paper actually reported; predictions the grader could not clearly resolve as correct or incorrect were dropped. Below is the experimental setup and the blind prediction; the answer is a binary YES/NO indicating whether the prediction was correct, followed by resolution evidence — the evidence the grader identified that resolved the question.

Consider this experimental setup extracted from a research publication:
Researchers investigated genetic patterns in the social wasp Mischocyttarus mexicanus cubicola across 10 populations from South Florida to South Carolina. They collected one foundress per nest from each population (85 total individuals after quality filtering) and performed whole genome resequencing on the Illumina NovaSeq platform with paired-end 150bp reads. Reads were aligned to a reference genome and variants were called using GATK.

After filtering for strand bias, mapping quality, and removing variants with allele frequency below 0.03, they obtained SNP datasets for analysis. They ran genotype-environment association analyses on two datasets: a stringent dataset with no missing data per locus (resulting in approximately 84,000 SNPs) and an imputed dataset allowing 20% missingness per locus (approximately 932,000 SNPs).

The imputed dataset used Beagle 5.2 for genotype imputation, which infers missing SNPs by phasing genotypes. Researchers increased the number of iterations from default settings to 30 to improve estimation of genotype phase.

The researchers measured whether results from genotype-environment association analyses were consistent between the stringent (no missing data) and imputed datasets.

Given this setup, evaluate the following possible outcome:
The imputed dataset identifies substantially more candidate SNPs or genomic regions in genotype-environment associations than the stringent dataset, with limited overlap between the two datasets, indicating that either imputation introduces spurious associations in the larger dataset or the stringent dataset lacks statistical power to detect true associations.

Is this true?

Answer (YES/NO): NO